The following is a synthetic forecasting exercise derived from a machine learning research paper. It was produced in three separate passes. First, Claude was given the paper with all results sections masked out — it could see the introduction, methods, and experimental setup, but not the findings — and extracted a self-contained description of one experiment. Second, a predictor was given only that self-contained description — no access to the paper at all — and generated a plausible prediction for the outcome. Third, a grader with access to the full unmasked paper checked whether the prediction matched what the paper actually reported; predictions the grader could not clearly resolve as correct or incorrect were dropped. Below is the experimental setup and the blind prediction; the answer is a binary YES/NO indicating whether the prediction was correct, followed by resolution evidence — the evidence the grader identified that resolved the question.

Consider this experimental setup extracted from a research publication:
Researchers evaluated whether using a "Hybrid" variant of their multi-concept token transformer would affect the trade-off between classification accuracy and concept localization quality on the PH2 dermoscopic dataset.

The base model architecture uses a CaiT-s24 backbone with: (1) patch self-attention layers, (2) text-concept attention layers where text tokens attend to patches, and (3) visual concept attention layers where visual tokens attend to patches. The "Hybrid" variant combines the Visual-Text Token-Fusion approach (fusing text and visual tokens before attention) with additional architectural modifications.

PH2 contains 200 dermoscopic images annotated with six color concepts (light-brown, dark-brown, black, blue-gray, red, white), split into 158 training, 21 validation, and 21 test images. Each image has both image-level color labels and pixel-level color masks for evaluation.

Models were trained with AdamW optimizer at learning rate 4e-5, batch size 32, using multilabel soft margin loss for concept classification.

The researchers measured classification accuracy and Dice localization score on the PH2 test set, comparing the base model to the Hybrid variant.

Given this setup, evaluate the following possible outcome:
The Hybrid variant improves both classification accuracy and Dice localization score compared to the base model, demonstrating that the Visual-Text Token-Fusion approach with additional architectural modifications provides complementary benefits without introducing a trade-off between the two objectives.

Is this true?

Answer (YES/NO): NO